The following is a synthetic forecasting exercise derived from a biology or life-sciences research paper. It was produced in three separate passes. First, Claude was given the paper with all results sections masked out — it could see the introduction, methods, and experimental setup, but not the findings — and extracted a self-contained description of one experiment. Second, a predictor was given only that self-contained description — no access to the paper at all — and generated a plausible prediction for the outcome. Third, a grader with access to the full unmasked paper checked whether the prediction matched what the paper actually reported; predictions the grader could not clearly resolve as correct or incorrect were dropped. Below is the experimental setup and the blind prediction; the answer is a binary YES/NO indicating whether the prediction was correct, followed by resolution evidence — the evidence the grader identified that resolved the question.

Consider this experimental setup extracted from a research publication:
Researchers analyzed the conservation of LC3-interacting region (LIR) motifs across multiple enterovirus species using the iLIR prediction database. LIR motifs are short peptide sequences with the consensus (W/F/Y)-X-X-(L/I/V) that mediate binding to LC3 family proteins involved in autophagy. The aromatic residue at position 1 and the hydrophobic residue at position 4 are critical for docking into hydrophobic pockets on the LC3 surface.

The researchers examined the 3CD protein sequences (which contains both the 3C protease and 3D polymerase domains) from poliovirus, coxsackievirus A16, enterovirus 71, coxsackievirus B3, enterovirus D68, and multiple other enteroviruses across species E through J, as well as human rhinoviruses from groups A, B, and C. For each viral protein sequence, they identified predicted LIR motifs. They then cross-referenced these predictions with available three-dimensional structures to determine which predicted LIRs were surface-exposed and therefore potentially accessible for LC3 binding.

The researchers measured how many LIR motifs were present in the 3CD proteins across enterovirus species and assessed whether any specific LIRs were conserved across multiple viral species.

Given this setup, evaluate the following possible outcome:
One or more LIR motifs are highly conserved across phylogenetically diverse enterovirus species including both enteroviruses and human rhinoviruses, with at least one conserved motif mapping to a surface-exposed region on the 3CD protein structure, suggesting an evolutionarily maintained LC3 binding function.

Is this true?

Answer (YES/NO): YES